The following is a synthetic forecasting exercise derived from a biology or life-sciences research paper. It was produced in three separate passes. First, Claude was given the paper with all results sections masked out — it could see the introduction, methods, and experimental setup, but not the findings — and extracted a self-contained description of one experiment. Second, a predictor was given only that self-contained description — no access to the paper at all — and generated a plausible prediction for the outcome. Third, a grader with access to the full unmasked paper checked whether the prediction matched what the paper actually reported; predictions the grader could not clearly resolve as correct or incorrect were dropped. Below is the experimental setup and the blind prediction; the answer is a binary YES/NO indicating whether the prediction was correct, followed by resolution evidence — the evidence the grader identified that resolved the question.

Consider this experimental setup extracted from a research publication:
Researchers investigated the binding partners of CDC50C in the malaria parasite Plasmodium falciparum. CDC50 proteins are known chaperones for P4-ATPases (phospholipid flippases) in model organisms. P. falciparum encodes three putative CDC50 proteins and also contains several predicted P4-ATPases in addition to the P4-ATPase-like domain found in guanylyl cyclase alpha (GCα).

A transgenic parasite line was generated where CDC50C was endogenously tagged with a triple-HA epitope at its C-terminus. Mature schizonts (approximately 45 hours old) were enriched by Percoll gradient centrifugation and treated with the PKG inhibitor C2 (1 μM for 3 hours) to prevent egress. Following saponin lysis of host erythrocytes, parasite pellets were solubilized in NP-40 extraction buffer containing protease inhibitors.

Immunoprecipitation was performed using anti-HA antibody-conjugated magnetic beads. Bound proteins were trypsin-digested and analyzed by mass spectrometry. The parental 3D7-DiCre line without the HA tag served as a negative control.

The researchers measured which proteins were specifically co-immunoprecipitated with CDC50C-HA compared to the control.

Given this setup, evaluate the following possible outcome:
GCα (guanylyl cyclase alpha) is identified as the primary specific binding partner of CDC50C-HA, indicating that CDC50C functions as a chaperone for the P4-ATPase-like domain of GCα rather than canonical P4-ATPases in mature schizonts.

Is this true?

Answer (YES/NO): NO